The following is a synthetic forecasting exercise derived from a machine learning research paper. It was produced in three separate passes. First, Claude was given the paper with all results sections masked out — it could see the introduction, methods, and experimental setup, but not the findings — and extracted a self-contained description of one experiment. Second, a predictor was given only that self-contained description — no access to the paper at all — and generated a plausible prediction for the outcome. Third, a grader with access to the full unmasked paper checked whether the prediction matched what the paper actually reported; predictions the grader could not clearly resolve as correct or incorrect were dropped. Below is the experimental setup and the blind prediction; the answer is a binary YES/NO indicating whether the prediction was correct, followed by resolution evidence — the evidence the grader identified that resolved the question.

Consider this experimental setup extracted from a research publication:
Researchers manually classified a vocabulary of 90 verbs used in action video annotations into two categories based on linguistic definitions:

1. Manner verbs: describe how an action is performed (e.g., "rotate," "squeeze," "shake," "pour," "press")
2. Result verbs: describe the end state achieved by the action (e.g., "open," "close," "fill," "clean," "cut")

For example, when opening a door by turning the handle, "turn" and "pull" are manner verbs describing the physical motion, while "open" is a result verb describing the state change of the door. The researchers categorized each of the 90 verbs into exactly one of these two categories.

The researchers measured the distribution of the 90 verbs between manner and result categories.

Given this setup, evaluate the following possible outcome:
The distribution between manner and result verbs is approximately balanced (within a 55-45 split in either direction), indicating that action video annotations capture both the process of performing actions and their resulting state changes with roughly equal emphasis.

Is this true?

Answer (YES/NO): YES